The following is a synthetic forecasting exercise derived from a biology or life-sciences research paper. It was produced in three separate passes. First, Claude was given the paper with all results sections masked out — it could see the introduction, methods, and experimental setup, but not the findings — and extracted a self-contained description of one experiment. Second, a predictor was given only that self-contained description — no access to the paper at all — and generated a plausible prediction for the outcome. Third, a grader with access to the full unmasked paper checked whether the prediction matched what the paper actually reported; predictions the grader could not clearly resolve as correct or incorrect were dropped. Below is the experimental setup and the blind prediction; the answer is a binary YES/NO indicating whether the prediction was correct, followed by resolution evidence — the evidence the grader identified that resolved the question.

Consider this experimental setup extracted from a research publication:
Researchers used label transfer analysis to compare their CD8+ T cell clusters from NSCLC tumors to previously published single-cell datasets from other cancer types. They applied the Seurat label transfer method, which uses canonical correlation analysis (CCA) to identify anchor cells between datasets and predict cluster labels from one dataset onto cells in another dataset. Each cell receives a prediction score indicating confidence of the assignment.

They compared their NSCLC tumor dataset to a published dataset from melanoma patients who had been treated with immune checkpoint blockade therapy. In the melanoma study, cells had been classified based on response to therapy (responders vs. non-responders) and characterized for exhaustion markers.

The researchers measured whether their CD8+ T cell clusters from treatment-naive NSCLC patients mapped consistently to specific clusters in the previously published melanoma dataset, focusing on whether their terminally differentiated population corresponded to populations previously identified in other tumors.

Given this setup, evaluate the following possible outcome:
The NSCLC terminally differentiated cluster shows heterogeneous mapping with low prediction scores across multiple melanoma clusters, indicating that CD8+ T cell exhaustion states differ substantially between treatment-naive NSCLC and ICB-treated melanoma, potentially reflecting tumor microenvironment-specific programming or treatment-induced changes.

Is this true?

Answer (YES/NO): NO